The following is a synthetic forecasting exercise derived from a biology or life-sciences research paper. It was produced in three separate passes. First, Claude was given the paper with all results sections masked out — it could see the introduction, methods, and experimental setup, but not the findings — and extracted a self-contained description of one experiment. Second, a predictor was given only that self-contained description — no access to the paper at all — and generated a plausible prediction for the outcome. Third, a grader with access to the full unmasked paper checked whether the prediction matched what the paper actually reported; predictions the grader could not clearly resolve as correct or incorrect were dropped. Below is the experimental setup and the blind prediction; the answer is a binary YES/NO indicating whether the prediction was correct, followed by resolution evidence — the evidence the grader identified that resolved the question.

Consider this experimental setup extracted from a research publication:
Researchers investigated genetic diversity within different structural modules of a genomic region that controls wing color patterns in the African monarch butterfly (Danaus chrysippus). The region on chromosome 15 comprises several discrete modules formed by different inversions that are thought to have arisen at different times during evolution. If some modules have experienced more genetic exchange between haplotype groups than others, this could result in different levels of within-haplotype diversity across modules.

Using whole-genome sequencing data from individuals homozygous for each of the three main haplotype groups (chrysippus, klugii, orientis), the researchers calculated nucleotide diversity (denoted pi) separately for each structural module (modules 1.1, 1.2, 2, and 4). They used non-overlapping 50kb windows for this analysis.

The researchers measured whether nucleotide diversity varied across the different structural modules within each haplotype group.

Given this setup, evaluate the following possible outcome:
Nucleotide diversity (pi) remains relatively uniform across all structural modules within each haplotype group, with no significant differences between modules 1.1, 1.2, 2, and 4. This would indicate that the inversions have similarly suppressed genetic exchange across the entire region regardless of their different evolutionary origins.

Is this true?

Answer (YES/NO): NO